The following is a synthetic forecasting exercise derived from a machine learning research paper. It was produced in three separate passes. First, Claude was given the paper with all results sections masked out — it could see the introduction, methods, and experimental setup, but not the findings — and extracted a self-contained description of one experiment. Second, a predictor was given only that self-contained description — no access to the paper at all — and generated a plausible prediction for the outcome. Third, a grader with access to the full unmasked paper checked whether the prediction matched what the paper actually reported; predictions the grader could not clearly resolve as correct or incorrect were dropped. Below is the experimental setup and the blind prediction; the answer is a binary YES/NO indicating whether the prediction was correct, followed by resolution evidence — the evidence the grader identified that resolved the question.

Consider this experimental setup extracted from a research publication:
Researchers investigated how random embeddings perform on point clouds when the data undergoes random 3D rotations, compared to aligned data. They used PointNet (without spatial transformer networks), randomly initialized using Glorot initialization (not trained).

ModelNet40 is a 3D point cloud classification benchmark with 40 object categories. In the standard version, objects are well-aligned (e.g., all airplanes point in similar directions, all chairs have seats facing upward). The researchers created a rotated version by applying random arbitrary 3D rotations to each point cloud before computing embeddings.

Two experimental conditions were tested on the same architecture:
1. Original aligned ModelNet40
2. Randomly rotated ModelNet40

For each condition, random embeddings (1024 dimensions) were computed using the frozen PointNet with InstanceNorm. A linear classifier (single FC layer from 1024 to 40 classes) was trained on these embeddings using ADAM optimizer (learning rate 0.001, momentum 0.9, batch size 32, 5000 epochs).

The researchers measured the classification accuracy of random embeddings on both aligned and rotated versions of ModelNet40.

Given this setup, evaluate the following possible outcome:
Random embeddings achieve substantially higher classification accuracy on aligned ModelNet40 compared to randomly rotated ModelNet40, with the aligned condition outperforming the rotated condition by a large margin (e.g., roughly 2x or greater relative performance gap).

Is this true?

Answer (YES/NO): YES